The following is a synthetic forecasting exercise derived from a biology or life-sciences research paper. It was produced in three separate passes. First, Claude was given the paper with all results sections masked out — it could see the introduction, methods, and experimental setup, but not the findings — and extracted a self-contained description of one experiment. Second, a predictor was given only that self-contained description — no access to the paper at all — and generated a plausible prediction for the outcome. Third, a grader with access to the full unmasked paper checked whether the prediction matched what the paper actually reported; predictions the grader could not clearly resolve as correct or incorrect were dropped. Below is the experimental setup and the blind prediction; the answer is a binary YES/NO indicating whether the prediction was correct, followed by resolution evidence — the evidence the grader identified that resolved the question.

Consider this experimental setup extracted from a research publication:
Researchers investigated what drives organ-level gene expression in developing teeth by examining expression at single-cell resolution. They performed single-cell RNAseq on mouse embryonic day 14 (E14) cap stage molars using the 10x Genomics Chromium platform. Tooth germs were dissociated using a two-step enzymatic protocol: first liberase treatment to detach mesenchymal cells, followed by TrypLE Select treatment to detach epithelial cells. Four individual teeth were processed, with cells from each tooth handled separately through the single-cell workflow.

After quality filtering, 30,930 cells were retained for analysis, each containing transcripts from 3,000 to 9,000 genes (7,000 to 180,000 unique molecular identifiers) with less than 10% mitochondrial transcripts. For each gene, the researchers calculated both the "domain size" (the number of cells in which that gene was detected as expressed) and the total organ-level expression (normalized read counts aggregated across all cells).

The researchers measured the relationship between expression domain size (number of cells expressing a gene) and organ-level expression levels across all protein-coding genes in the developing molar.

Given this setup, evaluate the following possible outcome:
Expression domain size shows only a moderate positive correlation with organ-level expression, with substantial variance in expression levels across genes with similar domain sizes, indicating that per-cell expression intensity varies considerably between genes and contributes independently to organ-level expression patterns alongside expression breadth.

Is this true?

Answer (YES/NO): NO